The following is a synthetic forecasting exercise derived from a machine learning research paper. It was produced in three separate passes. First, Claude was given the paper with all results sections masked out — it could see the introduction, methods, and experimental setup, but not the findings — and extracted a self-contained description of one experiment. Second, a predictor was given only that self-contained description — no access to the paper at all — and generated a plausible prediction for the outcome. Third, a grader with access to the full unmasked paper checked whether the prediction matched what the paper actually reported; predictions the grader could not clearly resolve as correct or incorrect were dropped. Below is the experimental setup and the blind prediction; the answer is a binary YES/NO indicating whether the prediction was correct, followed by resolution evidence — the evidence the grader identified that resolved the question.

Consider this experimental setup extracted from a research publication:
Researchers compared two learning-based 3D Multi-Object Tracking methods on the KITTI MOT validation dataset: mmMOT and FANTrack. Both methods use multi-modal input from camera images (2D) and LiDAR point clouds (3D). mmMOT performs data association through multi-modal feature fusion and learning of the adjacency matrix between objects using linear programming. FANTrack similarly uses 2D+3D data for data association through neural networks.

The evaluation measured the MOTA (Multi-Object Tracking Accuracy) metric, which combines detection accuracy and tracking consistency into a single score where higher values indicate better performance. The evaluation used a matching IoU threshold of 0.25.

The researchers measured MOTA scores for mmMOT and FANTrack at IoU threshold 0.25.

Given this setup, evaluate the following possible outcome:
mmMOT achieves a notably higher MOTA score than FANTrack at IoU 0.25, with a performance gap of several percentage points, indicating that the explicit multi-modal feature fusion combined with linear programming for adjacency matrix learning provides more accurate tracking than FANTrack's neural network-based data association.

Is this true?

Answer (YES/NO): NO